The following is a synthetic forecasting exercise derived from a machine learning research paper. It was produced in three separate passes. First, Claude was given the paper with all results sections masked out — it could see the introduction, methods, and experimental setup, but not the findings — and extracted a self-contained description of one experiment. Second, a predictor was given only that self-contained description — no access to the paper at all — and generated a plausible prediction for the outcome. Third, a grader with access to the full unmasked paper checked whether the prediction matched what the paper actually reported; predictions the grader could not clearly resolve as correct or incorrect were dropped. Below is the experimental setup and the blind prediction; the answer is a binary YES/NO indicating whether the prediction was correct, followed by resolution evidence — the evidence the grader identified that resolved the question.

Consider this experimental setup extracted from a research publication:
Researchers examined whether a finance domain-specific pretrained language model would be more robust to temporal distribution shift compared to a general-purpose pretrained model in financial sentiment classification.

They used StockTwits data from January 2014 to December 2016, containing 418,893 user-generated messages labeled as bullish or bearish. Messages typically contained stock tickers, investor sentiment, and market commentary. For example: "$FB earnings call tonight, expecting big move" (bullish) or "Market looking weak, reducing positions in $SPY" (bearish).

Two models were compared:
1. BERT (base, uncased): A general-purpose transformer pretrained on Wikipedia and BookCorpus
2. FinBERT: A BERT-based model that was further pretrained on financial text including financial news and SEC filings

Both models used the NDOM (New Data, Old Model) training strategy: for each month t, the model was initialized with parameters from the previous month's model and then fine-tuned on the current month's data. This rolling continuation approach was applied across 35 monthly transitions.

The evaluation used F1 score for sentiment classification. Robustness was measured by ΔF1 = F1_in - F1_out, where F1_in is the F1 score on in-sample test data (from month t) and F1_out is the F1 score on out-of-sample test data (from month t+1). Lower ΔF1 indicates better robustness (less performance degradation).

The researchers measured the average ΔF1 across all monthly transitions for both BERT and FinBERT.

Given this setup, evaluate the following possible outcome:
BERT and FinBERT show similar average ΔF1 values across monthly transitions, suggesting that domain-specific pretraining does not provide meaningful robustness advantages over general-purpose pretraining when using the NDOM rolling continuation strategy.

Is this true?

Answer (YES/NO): YES